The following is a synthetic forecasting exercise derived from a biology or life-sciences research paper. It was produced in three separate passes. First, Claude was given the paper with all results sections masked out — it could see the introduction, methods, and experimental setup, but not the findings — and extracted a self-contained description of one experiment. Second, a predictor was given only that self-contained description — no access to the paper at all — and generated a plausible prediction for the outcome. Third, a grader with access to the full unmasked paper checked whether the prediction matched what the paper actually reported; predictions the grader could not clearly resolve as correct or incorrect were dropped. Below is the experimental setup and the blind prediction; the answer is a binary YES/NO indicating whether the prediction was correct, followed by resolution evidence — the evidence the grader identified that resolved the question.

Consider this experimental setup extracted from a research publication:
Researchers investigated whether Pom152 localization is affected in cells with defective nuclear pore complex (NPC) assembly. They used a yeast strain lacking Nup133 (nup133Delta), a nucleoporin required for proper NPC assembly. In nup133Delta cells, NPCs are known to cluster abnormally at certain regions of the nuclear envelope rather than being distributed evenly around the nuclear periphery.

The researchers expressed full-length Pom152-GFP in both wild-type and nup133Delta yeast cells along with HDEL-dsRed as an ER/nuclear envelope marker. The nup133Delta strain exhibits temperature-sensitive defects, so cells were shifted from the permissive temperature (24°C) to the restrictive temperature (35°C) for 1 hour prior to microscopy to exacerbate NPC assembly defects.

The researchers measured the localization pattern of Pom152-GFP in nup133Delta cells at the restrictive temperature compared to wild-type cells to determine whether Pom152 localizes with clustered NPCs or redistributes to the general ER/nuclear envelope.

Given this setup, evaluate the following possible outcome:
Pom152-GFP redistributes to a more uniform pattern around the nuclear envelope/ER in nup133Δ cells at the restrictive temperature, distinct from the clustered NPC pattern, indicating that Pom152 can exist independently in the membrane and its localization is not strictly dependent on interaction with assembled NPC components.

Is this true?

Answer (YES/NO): NO